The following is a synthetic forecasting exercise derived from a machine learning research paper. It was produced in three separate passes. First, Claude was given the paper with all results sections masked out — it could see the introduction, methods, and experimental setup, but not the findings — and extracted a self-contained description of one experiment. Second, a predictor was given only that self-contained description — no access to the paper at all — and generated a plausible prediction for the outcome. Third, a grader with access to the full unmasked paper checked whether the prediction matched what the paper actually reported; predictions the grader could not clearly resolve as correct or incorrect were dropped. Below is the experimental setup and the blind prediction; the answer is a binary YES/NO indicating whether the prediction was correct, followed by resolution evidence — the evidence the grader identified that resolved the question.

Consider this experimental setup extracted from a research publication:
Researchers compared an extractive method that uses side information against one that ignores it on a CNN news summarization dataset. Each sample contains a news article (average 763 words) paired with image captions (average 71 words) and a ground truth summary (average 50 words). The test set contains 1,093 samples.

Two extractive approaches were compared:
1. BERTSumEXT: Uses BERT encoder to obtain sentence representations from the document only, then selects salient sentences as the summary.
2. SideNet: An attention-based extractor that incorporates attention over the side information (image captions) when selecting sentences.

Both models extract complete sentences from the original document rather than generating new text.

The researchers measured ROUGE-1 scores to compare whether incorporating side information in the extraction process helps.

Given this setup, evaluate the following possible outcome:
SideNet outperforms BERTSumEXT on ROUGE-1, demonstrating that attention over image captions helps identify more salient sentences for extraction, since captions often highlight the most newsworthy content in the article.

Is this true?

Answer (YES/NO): NO